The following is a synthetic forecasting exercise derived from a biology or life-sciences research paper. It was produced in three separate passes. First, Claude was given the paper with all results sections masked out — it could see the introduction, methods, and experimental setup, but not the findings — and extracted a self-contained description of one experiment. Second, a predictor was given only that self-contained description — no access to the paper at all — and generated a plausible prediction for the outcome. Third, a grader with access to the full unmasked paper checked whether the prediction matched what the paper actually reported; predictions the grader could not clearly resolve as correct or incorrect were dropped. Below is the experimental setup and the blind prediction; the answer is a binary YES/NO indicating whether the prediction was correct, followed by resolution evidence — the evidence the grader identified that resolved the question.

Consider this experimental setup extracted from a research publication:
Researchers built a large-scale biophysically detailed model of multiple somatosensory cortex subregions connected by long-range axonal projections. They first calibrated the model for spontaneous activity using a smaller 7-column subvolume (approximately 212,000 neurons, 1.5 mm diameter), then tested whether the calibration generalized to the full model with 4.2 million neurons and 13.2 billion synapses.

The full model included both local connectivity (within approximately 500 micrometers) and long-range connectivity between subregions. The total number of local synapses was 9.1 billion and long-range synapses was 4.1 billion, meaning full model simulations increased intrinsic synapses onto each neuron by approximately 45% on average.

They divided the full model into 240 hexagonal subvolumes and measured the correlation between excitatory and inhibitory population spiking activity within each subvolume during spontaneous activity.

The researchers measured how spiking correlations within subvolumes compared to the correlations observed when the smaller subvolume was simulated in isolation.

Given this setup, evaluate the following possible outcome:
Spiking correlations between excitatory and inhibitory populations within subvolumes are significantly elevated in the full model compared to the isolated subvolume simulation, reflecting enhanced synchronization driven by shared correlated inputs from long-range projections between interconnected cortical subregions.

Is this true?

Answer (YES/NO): NO